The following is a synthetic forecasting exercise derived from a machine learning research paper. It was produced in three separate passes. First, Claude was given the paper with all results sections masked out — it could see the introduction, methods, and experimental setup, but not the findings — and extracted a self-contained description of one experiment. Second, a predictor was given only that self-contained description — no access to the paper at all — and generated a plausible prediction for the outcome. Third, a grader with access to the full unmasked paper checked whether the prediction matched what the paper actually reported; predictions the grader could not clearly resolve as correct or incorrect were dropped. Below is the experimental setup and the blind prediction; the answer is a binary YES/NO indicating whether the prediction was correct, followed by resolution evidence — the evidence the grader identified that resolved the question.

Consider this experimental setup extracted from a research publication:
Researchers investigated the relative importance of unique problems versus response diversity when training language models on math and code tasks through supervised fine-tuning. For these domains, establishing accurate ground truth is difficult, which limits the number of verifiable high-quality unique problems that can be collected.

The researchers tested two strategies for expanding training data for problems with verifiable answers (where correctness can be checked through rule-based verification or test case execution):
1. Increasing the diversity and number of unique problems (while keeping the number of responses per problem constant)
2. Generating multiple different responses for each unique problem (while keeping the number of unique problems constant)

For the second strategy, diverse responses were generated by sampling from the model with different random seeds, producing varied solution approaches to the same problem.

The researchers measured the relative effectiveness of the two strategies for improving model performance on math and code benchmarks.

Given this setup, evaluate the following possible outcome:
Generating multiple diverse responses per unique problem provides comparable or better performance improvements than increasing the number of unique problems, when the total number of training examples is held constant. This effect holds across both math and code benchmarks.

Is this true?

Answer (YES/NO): YES